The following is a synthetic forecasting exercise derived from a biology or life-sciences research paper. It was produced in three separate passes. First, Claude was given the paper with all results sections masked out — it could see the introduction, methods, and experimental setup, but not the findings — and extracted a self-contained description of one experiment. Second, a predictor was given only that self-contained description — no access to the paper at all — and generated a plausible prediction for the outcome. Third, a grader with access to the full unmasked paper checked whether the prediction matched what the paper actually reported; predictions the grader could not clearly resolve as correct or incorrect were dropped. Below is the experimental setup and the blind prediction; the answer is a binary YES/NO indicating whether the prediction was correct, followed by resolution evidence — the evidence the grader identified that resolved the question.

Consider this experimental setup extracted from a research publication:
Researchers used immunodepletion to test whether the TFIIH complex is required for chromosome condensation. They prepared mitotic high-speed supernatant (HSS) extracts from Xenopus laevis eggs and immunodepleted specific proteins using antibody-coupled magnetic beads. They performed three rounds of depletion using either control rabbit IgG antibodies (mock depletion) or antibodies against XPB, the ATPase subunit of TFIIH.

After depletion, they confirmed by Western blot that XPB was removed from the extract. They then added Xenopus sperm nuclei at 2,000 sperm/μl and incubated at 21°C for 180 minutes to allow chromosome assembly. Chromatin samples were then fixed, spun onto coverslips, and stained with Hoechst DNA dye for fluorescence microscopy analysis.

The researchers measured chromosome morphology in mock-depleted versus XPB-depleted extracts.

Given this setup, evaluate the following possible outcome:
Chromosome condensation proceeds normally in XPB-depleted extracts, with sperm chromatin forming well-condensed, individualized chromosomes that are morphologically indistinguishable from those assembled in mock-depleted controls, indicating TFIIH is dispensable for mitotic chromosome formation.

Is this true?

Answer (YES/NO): NO